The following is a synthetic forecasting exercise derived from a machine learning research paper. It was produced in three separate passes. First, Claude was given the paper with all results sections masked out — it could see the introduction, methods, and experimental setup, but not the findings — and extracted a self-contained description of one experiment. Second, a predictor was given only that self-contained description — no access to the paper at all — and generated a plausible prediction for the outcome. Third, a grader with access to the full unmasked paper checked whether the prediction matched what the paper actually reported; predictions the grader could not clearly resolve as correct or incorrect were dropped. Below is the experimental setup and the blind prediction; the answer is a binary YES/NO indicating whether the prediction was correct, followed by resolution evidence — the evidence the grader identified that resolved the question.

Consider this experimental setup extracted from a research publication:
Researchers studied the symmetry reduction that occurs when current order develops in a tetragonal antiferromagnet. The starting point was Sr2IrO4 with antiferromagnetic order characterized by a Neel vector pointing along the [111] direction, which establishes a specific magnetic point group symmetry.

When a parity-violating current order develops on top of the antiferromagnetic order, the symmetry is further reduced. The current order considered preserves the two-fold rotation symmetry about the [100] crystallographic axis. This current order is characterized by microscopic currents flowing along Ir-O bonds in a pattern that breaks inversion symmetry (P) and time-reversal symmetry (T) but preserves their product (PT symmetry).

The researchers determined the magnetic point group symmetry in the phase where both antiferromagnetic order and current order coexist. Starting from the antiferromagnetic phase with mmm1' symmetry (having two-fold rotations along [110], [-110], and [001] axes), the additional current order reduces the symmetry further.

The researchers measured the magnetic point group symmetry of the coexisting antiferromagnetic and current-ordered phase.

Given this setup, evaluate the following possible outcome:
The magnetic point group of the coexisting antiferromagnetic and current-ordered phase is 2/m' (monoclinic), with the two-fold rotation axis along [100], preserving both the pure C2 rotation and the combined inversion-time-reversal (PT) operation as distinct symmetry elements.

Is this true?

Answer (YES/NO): NO